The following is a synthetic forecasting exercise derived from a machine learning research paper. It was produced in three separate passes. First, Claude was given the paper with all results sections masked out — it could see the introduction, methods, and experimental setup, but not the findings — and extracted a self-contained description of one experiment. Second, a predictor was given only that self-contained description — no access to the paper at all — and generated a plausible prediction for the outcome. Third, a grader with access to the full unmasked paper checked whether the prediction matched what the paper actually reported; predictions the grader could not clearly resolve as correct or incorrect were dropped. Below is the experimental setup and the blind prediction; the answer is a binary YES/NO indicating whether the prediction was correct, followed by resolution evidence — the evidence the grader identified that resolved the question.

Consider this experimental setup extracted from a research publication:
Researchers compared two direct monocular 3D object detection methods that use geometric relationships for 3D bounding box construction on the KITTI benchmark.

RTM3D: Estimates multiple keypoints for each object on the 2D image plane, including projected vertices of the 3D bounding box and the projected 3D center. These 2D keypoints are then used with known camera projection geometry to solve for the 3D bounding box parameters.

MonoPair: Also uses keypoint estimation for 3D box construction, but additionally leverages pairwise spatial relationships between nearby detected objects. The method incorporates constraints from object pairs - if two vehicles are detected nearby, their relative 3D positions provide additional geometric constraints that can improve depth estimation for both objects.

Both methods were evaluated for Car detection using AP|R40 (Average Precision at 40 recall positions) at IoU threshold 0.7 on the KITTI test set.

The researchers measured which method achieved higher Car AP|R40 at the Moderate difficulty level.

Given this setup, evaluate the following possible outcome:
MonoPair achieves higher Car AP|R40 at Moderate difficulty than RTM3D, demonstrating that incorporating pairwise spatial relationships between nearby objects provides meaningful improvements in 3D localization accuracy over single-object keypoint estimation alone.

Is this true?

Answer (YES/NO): NO